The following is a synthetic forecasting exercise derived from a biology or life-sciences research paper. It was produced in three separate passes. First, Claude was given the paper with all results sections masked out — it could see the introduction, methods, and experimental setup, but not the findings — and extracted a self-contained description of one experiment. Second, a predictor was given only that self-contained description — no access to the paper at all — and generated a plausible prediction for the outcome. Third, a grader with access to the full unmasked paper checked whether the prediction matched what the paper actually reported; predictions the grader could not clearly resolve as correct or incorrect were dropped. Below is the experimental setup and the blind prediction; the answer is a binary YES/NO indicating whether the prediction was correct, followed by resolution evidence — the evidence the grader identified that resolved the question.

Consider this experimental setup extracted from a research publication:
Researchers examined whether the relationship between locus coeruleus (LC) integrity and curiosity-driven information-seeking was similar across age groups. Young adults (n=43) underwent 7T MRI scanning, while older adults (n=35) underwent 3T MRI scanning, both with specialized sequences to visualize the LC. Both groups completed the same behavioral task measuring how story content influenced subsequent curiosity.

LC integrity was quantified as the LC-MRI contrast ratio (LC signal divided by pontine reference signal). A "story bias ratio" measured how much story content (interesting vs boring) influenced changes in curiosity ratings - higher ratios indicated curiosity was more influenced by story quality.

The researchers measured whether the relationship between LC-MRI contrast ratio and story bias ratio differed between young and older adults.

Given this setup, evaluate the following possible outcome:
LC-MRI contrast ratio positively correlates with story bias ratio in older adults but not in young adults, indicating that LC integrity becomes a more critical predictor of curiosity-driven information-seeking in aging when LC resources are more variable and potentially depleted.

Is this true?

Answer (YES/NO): NO